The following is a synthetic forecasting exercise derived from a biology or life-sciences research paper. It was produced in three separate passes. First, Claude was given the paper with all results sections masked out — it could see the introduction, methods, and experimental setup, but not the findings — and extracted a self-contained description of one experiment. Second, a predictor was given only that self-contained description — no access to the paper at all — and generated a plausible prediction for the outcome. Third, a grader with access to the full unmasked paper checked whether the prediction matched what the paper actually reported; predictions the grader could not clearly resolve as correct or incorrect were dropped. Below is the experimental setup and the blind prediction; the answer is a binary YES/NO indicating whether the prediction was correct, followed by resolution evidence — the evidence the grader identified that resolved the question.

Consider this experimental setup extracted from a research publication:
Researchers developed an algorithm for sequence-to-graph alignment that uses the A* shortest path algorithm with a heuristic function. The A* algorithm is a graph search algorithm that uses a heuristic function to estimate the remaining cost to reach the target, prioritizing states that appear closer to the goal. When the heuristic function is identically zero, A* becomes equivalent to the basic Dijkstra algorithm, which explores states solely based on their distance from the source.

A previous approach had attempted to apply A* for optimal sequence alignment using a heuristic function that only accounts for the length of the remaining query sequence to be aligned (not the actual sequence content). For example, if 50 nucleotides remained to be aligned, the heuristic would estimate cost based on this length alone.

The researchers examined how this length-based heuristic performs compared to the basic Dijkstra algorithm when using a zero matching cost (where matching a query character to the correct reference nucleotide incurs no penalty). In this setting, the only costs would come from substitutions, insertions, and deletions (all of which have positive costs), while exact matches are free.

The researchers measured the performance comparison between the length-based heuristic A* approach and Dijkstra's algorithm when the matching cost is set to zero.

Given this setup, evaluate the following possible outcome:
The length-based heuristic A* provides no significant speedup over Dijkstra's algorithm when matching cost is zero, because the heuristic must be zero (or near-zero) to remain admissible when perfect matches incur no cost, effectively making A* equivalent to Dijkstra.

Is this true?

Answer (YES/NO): YES